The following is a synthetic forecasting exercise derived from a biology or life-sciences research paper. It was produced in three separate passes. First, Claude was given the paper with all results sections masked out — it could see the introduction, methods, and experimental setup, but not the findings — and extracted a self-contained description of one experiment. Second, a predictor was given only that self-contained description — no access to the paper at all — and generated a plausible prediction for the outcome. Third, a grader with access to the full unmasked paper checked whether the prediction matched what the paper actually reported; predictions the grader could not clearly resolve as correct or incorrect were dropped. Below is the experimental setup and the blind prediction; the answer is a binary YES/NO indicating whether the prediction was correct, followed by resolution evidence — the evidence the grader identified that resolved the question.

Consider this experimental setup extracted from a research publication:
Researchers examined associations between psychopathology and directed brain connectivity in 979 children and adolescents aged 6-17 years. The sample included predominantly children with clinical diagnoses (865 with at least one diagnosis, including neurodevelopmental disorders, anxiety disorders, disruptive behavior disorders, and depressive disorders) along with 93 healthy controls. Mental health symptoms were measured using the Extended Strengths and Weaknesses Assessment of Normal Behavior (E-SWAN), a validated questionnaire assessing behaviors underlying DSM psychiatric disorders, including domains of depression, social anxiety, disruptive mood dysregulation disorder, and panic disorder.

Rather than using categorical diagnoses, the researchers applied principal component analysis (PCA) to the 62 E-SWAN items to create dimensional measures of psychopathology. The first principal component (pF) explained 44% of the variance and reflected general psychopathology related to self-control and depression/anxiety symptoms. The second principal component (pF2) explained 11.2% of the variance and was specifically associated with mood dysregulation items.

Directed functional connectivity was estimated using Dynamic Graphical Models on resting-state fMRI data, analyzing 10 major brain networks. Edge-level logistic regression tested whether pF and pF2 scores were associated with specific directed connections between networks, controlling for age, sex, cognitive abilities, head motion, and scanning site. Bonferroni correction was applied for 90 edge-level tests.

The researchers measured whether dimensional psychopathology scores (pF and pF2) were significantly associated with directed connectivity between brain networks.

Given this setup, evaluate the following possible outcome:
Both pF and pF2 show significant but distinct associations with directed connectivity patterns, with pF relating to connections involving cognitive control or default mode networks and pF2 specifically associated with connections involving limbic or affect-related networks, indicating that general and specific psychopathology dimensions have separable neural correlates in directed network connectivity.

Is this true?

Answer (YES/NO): NO